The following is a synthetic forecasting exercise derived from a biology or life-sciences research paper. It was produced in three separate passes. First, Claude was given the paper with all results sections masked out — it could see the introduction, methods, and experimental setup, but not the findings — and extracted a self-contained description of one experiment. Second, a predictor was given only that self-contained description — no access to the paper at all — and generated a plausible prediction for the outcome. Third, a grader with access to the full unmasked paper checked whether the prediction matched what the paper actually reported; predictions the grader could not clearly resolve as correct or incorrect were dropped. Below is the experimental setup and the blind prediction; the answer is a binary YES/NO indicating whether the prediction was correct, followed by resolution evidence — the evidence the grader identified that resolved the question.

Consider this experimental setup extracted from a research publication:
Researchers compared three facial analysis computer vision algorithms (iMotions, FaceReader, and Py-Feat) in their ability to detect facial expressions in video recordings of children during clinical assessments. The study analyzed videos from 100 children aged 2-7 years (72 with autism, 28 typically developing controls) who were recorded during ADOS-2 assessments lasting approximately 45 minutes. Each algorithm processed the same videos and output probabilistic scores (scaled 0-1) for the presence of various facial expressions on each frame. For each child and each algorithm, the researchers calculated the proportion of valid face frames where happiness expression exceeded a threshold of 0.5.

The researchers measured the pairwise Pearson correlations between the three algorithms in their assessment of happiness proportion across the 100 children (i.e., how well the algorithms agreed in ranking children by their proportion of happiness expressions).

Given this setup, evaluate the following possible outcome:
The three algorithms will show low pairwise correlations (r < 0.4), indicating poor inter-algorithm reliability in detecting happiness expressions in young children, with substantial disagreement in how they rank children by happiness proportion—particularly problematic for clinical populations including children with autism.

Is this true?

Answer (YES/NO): NO